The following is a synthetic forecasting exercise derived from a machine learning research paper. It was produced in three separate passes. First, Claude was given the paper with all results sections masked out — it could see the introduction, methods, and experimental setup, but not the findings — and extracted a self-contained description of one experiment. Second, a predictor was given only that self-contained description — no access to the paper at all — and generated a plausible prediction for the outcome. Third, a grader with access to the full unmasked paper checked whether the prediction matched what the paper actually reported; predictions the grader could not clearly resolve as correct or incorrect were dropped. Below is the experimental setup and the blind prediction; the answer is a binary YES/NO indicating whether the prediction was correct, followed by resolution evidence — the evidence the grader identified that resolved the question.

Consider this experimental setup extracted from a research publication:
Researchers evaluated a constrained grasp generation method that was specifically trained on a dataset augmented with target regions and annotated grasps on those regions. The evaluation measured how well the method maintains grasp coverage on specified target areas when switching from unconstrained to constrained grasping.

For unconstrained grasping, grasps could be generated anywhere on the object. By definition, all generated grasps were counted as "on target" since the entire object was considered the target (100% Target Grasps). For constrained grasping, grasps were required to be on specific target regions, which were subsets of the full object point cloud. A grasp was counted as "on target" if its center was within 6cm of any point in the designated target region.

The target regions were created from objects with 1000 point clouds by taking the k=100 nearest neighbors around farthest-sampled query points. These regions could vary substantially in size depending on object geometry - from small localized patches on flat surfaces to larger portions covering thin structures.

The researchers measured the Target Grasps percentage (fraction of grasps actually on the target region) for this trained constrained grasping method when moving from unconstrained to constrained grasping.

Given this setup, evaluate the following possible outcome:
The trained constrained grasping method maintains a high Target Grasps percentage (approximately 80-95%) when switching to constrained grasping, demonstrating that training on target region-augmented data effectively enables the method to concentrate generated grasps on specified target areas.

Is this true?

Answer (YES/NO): NO